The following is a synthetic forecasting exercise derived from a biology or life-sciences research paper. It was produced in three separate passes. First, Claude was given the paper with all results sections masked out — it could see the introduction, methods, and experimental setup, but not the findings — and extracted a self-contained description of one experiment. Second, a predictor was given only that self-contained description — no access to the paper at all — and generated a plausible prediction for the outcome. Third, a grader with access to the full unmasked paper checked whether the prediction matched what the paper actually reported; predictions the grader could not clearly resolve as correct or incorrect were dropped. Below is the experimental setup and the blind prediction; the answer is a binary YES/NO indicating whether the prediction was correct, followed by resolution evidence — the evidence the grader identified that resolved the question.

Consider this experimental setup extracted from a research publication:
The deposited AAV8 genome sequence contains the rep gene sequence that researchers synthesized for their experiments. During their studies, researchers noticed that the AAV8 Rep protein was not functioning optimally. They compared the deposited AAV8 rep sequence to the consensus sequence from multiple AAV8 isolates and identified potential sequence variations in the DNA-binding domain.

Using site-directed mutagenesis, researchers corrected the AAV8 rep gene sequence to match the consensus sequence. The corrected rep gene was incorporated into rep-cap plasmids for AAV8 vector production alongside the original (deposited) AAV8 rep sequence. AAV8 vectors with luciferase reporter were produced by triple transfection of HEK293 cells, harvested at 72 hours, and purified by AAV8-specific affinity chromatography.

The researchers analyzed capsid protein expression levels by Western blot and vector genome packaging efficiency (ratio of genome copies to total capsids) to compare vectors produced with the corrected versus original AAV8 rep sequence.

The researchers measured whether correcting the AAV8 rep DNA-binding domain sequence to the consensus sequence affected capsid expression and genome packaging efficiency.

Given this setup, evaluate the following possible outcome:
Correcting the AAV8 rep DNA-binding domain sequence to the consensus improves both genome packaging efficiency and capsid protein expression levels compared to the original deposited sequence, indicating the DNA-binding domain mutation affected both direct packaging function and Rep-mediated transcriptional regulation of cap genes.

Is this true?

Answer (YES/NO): YES